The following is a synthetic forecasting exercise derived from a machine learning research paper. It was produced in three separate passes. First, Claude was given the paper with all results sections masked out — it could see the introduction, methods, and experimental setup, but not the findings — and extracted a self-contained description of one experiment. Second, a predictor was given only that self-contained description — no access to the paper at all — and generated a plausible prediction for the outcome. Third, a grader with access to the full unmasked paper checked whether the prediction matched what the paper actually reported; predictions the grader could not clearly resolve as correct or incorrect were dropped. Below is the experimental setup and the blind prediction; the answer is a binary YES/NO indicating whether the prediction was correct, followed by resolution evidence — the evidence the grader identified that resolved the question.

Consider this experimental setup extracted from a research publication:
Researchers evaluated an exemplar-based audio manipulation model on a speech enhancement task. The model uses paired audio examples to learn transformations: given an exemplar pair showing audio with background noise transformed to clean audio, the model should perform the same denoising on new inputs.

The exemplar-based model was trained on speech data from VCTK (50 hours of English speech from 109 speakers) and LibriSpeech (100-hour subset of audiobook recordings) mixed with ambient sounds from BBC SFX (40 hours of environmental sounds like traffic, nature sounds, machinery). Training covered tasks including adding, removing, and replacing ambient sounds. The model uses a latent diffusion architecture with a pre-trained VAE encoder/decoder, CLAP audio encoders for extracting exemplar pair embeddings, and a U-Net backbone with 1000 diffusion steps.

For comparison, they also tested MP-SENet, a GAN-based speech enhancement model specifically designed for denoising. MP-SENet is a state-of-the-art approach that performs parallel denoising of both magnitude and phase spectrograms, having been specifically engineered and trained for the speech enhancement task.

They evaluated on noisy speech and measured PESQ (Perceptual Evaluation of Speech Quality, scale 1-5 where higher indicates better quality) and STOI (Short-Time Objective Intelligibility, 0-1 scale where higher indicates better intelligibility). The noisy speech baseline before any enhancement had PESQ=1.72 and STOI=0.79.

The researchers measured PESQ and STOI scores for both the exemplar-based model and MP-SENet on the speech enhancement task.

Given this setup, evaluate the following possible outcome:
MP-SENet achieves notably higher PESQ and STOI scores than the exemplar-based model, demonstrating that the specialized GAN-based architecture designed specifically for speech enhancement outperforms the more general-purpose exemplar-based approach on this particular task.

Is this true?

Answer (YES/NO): YES